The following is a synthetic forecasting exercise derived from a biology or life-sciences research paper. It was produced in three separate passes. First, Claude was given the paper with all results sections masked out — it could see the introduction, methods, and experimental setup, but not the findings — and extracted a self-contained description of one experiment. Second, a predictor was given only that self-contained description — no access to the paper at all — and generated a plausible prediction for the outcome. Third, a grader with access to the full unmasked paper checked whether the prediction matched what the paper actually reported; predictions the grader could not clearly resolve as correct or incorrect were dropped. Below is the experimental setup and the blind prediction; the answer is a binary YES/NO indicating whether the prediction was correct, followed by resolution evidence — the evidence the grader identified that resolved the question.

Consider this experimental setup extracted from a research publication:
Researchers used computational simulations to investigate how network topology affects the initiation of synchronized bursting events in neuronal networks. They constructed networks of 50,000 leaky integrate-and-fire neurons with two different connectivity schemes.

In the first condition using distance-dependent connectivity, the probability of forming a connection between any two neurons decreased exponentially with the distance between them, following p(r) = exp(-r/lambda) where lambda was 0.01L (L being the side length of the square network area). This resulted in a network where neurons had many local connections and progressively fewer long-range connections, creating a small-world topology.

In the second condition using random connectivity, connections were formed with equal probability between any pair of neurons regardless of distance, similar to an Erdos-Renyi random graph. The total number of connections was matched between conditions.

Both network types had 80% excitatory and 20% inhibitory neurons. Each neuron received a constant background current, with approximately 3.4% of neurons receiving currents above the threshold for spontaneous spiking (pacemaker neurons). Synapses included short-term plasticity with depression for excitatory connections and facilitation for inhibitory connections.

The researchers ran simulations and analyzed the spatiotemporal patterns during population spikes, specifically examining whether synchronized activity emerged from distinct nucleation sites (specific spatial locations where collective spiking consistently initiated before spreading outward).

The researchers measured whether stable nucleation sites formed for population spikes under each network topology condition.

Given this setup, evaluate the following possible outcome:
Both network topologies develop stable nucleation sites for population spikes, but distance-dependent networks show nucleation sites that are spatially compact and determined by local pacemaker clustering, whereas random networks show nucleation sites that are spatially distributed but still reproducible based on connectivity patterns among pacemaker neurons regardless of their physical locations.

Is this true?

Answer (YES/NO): NO